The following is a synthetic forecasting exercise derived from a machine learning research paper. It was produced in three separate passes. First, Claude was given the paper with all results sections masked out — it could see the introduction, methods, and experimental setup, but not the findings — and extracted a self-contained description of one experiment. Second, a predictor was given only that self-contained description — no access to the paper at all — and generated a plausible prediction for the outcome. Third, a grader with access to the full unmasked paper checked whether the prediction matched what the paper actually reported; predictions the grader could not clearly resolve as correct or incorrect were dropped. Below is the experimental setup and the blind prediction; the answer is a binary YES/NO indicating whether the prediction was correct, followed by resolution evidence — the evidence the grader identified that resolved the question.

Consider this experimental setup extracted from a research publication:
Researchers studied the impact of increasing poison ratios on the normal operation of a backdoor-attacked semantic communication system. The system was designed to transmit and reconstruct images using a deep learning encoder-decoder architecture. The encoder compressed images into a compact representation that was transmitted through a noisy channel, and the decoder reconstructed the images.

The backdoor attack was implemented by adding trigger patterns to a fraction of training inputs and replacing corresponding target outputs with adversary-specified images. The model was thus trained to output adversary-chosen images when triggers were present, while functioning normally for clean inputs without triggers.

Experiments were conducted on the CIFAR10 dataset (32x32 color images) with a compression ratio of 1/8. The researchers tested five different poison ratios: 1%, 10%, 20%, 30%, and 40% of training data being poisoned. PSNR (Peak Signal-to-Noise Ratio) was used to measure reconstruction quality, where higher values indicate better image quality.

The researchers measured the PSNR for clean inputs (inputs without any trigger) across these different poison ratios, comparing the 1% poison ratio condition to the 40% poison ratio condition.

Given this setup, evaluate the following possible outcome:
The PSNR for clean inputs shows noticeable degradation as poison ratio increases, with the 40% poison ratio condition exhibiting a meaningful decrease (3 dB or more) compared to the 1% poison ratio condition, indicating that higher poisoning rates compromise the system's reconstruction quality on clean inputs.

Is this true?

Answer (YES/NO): NO